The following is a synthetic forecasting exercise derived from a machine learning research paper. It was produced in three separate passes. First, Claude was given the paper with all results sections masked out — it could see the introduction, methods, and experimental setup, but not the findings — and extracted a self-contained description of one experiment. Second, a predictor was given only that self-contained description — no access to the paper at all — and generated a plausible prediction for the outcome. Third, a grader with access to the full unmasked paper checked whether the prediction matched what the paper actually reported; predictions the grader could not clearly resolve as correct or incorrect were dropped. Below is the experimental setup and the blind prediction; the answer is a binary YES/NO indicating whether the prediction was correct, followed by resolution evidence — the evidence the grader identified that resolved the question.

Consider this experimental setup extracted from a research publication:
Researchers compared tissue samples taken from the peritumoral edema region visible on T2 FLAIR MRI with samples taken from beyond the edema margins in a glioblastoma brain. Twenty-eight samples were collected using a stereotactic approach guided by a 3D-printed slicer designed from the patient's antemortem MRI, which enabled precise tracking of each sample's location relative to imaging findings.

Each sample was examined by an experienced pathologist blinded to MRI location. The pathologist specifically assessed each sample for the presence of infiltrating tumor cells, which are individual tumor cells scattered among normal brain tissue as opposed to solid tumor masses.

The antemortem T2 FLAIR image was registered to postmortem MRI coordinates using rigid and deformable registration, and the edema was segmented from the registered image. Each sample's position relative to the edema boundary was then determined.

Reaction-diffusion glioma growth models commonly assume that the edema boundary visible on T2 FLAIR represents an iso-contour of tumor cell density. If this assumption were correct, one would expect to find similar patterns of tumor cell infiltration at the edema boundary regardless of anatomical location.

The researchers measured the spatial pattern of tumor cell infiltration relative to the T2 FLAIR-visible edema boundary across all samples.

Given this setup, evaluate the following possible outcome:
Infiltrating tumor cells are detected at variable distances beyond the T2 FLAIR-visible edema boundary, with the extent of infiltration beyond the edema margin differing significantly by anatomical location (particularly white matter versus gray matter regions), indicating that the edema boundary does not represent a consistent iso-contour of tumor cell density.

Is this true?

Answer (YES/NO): NO